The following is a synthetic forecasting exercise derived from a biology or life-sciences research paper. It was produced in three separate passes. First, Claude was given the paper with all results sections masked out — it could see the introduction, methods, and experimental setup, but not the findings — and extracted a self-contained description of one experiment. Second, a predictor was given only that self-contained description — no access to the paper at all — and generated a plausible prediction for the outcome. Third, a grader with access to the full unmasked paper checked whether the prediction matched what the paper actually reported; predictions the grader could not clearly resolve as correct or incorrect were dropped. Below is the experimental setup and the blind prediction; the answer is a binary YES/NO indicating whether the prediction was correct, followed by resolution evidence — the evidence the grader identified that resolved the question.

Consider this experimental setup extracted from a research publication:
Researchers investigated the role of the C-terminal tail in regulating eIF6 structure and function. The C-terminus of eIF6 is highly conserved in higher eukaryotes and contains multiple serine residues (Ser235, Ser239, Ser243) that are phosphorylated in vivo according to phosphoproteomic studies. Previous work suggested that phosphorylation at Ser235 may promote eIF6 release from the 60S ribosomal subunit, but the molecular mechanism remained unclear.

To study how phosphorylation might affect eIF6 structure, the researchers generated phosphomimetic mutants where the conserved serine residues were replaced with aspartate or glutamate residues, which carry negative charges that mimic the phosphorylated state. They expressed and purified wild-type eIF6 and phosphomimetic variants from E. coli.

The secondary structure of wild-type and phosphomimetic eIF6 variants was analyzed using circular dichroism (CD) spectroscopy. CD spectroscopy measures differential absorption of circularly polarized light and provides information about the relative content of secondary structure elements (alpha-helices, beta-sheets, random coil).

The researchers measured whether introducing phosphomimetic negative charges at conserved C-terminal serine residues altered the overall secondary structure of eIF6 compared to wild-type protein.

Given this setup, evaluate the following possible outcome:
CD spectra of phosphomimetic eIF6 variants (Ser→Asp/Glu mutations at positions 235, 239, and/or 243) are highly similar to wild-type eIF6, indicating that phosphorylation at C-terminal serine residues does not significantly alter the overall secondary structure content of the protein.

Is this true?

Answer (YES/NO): NO